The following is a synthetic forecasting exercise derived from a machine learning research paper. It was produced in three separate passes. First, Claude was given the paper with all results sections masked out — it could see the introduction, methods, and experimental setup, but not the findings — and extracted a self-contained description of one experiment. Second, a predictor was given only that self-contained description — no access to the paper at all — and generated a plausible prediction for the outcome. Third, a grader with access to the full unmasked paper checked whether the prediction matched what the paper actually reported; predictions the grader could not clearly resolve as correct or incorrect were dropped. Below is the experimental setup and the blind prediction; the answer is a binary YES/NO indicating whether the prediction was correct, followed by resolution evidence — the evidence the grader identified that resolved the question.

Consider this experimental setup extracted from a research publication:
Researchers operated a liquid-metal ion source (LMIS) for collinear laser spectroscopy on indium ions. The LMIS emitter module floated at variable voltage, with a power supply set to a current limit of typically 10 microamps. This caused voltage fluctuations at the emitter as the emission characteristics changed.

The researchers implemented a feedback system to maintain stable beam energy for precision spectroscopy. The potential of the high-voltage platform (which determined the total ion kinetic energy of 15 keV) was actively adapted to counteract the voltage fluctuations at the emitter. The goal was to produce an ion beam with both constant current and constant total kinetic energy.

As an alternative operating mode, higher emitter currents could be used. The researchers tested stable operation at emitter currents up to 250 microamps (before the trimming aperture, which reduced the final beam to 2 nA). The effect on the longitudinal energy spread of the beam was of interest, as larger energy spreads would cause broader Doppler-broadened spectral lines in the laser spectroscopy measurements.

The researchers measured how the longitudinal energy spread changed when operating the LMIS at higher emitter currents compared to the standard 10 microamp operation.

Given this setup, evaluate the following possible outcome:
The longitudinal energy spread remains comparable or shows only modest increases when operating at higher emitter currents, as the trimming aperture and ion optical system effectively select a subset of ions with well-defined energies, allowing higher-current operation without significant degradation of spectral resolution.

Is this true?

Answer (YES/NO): NO